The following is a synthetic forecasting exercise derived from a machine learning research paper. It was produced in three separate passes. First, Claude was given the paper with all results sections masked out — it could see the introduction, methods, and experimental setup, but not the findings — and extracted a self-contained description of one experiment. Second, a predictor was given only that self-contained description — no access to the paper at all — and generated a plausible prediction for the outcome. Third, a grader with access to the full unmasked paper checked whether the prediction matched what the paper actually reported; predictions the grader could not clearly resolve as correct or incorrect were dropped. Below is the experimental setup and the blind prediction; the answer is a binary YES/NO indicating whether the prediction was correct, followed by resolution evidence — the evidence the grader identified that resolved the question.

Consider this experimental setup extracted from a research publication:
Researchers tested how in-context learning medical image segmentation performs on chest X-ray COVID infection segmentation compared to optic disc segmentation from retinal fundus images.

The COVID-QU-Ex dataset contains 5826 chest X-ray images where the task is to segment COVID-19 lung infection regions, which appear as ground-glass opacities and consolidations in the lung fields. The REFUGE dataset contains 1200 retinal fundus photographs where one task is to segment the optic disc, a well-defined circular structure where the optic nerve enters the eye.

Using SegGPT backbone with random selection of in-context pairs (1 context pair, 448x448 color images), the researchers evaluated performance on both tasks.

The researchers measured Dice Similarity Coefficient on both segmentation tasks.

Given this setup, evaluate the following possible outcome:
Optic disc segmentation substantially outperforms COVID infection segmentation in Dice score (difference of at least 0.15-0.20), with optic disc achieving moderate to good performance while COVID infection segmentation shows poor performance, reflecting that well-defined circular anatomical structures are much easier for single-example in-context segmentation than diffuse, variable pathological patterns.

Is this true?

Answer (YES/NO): NO